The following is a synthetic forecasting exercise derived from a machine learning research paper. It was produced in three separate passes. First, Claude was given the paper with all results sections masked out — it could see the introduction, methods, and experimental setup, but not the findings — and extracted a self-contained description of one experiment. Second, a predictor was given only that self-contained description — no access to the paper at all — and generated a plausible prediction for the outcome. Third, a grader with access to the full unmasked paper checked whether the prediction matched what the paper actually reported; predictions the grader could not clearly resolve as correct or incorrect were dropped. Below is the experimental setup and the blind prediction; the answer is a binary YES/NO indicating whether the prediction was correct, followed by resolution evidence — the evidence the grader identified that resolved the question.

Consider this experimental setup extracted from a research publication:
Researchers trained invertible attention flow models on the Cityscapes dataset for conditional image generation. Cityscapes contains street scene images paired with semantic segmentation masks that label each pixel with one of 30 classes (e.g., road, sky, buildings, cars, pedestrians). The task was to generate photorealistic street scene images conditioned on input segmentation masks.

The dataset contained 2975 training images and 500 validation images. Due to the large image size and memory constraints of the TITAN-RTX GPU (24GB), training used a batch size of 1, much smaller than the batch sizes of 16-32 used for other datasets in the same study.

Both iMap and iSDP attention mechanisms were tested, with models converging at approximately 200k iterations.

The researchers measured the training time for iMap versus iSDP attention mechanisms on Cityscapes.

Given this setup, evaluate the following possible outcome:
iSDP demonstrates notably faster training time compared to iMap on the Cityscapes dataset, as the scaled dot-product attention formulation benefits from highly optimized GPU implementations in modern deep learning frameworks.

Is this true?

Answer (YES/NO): NO